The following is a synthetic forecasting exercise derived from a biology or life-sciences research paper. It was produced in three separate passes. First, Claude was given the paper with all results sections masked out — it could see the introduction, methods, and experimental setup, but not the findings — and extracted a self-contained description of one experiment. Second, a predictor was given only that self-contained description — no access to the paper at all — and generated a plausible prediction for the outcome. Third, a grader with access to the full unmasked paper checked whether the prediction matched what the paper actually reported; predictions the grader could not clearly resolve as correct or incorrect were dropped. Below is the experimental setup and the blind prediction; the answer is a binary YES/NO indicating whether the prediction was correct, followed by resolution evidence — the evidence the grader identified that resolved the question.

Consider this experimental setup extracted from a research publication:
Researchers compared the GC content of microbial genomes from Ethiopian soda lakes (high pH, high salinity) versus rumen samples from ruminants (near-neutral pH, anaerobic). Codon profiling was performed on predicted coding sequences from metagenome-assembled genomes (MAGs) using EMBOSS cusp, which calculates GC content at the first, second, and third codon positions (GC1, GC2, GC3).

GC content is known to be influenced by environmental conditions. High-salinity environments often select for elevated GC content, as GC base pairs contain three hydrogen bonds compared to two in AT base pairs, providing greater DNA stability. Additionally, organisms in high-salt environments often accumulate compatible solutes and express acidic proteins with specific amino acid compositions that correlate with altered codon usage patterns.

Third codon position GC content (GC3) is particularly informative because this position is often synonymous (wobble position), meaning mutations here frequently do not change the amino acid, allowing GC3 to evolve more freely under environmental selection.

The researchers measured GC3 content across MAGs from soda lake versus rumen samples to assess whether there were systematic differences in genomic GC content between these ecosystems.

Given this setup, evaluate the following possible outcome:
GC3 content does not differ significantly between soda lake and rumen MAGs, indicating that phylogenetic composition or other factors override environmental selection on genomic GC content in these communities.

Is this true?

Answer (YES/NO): NO